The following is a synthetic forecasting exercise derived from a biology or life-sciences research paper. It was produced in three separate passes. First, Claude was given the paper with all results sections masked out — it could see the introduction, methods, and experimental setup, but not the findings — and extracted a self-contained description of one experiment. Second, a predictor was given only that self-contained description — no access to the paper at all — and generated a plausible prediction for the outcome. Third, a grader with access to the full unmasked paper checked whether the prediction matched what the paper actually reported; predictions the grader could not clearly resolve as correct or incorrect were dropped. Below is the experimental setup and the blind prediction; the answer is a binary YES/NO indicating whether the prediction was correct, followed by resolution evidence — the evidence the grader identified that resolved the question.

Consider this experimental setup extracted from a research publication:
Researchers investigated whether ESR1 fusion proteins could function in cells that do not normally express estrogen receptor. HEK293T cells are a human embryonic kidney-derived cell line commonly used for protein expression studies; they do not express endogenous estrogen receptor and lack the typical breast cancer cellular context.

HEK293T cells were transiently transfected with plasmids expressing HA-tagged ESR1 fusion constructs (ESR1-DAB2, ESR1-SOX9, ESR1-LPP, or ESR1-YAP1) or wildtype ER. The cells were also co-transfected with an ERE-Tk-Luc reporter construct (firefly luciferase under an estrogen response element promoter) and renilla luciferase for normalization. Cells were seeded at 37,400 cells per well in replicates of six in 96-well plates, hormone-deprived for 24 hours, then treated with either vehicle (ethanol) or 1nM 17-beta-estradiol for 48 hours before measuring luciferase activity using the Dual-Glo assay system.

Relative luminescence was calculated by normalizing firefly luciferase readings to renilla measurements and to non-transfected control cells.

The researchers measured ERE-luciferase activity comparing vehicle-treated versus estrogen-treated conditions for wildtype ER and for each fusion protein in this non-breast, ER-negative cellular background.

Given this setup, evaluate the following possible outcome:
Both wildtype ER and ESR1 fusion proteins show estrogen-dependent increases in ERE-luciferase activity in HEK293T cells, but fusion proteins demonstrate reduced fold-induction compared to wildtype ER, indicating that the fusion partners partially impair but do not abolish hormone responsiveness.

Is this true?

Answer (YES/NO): NO